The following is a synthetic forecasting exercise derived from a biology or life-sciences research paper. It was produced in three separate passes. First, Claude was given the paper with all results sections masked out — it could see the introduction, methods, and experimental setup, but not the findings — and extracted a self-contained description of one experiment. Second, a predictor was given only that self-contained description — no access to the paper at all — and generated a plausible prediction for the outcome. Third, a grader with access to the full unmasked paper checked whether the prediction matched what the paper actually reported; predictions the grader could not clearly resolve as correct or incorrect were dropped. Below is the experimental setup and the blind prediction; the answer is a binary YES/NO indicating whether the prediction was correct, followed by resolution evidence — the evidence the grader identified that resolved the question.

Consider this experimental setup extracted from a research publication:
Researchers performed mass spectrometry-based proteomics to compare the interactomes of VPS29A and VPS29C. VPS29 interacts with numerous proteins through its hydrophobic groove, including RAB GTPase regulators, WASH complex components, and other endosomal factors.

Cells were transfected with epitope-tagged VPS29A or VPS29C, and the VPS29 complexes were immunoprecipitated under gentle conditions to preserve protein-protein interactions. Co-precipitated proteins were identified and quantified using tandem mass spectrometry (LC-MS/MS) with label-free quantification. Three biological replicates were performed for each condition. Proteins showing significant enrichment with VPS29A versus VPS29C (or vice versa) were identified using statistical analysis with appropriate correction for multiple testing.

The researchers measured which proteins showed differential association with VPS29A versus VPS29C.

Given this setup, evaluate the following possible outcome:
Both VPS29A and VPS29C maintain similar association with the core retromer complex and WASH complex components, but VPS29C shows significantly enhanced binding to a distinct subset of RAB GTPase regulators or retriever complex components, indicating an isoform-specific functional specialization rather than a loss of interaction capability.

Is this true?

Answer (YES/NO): NO